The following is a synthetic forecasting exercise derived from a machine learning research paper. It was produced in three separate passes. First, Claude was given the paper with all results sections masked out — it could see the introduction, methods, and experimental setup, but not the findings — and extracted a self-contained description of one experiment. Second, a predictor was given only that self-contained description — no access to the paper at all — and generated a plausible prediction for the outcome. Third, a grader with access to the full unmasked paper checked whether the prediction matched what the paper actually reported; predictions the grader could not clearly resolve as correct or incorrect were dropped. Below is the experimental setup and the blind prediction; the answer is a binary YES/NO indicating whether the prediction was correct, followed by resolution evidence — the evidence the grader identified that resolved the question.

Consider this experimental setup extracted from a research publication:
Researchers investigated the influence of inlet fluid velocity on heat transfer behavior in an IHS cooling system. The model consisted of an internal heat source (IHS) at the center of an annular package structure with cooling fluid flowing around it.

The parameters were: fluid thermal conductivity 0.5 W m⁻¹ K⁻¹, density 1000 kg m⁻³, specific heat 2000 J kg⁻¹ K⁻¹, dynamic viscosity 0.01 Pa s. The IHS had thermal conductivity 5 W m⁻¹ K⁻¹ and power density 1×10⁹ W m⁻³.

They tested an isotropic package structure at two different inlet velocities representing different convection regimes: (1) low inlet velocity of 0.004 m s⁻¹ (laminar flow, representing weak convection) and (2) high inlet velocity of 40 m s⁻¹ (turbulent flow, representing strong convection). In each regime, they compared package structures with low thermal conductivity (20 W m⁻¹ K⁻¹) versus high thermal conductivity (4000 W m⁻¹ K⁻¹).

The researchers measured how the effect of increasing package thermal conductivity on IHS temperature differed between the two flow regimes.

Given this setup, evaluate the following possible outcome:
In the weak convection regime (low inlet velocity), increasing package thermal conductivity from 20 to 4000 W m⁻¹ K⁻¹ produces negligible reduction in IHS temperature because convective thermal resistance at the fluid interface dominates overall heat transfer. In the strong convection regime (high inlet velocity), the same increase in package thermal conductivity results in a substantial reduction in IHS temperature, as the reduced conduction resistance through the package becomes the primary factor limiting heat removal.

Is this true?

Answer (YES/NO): NO